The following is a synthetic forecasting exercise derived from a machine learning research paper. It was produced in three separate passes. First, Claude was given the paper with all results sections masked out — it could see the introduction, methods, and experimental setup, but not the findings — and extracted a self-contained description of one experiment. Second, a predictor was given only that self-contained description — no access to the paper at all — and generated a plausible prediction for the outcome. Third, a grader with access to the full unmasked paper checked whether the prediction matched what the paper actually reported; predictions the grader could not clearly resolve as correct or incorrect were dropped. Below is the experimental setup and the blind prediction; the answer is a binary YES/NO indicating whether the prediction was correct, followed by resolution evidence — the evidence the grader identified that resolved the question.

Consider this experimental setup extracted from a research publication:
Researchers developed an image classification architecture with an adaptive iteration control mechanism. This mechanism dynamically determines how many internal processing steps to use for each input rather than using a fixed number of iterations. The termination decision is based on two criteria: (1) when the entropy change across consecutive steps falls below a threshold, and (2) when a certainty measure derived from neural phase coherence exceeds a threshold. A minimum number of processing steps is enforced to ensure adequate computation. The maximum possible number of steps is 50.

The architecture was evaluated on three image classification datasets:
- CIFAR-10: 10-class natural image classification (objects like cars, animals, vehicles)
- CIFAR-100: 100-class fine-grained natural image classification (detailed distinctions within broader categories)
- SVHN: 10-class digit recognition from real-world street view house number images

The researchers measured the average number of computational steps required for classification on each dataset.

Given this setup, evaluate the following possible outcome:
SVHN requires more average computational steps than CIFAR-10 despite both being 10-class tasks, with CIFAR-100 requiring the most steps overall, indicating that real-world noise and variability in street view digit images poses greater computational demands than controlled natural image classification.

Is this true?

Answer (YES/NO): NO